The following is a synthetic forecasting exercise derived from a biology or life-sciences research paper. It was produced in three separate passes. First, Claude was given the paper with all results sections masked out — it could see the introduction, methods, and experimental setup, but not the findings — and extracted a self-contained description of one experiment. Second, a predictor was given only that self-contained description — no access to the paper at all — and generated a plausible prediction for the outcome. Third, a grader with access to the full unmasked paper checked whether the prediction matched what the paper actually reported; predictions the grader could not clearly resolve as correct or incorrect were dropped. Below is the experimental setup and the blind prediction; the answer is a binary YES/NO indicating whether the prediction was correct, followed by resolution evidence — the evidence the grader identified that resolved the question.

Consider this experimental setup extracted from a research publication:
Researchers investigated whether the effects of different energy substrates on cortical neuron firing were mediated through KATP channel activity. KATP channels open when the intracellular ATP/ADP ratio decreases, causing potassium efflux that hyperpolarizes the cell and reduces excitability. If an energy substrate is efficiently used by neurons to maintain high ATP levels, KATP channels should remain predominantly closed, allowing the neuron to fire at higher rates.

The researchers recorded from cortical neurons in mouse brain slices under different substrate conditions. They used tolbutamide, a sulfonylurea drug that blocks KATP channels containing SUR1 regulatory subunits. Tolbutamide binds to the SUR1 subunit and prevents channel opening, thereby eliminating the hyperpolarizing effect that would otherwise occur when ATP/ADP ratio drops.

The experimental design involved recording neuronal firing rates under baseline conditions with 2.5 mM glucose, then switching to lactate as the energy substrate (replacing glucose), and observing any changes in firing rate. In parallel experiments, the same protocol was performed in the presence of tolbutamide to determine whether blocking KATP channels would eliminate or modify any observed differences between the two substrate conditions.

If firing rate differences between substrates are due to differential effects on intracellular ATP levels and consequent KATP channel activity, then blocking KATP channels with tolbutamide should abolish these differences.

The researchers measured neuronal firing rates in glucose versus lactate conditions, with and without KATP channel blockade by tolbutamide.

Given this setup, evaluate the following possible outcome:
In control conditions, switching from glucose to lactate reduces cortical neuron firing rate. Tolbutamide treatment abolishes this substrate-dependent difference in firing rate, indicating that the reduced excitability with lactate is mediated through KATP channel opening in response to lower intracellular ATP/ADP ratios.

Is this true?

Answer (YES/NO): NO